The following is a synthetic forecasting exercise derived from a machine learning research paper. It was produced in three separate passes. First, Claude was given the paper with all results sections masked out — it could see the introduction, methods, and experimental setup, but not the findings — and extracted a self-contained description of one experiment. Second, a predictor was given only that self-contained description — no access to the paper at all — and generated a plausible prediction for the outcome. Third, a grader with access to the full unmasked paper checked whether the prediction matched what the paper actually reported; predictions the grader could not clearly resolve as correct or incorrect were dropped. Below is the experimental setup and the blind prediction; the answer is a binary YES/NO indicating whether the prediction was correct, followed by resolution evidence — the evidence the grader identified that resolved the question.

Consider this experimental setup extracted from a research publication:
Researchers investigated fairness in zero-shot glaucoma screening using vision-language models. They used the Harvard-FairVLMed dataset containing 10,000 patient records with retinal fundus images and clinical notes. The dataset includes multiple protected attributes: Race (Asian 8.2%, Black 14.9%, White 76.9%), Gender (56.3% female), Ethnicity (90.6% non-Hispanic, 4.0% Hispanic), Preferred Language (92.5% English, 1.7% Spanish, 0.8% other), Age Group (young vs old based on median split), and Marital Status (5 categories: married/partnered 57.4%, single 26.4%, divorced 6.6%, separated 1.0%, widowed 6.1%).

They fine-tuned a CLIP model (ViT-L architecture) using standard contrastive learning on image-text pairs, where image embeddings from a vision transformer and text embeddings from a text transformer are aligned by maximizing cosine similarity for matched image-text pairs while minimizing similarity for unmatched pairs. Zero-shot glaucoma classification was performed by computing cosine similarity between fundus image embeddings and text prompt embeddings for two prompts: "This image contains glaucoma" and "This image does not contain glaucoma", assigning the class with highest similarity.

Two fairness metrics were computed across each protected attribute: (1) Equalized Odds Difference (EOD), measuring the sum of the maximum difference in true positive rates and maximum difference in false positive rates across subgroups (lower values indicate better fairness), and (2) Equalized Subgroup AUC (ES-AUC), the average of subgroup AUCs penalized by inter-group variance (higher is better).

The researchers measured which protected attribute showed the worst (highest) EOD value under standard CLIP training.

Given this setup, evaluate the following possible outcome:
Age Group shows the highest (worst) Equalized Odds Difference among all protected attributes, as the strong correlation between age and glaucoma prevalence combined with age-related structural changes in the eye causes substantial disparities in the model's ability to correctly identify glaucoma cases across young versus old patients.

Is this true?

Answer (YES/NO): NO